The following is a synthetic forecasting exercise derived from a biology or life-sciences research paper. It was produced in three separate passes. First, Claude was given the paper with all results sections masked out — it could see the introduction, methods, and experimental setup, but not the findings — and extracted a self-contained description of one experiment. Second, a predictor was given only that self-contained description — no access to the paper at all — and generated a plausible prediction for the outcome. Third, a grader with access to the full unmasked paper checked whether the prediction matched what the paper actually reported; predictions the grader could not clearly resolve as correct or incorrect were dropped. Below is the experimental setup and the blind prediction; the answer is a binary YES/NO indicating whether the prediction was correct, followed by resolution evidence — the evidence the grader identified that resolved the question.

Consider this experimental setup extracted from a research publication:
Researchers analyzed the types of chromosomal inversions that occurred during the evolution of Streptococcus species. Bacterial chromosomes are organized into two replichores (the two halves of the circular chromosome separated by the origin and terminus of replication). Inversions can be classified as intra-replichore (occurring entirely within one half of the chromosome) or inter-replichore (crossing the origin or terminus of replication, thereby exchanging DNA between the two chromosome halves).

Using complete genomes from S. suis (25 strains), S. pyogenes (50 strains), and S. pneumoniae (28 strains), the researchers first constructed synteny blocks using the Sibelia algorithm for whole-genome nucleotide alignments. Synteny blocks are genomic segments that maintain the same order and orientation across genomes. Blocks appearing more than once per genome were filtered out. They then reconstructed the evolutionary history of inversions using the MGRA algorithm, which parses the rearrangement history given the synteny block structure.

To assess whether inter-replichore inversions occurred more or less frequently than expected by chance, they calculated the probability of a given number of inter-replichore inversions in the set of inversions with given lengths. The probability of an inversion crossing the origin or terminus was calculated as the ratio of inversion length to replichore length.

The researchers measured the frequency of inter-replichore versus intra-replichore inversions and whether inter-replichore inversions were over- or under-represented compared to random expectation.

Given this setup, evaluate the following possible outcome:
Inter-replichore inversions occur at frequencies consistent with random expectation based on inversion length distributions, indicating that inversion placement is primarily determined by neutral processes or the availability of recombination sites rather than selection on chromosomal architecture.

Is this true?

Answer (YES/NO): NO